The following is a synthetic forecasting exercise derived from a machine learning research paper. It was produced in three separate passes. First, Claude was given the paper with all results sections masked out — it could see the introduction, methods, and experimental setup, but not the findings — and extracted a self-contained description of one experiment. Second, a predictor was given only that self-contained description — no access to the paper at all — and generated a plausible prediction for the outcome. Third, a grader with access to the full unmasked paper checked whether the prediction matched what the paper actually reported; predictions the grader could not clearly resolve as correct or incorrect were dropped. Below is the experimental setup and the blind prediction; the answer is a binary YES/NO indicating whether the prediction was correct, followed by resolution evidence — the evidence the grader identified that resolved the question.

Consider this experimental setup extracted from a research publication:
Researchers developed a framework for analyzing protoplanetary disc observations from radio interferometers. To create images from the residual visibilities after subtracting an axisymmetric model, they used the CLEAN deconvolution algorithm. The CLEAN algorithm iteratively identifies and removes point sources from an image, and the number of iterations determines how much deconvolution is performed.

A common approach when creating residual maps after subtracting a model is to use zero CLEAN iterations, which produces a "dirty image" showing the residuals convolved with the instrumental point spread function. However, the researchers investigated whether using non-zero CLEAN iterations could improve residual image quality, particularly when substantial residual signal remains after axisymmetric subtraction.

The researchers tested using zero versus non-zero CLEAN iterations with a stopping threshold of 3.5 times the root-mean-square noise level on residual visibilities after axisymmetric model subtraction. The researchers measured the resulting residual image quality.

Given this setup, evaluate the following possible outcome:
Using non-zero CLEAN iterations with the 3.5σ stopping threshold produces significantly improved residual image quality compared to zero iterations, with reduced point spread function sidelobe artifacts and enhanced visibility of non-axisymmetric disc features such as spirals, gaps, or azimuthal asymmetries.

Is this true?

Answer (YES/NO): NO